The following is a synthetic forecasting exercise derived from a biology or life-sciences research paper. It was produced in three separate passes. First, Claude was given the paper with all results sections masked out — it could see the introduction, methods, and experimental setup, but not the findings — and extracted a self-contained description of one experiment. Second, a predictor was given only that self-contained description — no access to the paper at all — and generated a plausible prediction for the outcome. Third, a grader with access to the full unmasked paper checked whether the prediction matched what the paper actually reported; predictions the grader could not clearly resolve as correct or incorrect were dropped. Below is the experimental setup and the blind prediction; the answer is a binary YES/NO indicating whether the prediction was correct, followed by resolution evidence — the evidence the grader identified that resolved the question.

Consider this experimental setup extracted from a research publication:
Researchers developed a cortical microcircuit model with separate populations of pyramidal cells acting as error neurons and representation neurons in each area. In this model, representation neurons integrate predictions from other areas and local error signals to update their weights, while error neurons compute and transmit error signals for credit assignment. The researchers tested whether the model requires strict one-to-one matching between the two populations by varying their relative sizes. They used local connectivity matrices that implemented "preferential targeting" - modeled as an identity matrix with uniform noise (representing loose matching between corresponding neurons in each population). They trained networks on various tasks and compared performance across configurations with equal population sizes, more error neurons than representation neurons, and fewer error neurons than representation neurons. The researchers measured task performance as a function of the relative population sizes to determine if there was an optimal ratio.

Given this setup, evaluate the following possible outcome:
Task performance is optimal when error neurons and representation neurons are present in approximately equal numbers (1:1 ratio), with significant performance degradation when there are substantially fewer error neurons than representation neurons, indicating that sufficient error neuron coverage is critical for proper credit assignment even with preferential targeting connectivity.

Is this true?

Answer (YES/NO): NO